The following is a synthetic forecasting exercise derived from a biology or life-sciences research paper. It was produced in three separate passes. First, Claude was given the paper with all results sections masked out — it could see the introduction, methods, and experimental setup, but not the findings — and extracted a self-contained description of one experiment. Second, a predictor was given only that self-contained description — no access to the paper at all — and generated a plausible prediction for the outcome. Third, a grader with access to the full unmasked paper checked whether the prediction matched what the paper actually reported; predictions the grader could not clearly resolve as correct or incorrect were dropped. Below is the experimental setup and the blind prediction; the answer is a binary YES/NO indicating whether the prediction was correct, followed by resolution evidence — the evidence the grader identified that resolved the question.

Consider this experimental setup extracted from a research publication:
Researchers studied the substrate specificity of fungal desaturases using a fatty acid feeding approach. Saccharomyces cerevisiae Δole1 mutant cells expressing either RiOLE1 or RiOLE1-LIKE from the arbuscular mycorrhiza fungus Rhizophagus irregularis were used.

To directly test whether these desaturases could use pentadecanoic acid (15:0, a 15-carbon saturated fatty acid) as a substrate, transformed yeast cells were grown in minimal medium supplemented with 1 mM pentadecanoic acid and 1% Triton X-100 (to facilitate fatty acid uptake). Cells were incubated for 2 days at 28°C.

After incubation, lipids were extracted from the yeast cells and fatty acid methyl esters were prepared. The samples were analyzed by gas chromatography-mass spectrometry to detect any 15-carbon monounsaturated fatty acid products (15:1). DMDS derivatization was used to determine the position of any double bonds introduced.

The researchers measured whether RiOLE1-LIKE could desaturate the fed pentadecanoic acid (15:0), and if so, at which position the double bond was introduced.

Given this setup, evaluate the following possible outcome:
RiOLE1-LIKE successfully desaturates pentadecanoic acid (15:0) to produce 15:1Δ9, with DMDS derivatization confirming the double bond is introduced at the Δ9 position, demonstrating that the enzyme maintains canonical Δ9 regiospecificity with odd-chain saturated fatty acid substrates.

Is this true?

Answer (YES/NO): NO